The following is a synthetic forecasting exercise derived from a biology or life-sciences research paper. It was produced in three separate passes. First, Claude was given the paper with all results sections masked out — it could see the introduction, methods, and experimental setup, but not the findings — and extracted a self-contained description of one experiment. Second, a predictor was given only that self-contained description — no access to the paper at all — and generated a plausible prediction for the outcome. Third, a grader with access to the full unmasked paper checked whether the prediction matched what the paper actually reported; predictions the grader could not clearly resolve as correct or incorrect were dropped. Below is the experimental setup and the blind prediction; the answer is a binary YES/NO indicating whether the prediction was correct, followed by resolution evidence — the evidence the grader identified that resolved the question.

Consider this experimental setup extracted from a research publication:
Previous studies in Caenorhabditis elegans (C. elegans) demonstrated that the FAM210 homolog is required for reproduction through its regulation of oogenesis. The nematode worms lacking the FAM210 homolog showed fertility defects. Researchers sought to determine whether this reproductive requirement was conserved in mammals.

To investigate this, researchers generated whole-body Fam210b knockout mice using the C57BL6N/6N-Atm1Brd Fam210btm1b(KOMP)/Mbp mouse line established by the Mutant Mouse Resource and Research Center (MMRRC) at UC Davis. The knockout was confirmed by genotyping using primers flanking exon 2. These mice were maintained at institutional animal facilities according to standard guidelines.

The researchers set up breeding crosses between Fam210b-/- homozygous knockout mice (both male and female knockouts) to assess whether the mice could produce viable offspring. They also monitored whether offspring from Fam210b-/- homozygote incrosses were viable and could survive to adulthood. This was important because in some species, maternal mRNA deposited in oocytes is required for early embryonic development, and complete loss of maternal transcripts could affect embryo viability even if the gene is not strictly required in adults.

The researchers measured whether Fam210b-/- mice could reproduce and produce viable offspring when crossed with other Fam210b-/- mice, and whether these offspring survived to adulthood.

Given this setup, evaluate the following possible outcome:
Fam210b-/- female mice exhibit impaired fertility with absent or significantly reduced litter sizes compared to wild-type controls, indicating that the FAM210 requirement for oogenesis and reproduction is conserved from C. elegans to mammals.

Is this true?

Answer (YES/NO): NO